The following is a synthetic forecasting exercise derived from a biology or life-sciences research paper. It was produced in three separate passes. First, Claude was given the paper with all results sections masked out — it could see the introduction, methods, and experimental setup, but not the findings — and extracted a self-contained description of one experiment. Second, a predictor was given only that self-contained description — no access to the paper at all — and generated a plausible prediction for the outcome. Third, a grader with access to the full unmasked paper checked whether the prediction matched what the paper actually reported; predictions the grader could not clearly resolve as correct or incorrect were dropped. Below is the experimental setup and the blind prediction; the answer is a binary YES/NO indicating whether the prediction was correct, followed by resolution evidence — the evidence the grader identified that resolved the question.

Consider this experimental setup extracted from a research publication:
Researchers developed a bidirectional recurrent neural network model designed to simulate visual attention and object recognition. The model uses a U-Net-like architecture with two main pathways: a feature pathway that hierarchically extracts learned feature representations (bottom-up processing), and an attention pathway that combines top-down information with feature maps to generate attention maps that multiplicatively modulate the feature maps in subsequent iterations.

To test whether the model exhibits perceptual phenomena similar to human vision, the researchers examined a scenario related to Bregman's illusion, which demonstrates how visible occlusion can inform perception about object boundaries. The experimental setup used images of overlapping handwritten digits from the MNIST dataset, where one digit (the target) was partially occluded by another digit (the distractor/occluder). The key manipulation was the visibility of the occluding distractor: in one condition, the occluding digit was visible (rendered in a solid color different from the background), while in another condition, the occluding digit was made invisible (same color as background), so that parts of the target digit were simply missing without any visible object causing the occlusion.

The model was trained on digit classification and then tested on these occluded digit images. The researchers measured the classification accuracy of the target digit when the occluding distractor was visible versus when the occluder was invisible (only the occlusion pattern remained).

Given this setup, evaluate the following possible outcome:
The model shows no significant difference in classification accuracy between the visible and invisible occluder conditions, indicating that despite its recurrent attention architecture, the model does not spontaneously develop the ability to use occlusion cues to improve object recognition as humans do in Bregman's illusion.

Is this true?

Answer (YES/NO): NO